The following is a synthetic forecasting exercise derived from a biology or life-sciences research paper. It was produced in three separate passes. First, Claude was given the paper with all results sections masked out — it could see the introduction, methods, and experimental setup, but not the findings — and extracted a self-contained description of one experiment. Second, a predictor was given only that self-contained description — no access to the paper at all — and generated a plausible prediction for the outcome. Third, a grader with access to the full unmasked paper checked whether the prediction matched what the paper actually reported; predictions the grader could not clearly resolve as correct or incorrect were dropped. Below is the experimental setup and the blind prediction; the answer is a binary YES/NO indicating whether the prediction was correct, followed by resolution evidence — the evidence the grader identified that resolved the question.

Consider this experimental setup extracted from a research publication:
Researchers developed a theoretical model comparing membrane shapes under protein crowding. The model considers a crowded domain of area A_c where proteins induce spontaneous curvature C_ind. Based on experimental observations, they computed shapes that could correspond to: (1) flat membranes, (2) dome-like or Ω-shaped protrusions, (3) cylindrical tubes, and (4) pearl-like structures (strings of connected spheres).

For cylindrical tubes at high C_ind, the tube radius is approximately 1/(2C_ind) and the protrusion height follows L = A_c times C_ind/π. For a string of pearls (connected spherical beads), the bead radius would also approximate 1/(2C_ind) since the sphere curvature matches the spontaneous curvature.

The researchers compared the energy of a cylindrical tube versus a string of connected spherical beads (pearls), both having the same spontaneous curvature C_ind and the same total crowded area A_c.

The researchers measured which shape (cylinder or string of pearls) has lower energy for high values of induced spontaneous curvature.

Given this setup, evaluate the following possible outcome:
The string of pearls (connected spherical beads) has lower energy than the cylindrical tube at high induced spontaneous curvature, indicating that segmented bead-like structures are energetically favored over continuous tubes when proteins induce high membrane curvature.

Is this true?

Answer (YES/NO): NO